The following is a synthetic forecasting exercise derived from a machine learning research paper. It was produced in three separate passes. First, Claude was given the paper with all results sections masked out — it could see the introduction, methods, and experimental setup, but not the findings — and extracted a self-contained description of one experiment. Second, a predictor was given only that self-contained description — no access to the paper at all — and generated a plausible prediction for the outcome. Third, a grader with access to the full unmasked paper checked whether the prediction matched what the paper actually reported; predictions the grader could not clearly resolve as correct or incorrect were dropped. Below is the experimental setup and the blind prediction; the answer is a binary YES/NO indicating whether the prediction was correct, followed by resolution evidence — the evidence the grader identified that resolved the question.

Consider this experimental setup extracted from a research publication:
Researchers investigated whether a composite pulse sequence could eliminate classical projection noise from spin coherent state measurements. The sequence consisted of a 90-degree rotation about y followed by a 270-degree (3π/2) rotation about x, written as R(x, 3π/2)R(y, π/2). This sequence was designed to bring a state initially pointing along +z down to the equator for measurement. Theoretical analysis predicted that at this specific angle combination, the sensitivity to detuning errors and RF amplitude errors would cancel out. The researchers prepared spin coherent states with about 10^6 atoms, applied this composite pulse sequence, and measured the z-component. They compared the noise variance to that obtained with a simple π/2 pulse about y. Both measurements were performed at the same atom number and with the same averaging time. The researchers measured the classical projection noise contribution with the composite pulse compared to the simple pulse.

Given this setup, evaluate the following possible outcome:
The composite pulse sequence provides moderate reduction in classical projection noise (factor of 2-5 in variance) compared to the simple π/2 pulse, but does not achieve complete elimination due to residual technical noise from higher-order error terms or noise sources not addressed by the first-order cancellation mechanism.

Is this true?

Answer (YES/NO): NO